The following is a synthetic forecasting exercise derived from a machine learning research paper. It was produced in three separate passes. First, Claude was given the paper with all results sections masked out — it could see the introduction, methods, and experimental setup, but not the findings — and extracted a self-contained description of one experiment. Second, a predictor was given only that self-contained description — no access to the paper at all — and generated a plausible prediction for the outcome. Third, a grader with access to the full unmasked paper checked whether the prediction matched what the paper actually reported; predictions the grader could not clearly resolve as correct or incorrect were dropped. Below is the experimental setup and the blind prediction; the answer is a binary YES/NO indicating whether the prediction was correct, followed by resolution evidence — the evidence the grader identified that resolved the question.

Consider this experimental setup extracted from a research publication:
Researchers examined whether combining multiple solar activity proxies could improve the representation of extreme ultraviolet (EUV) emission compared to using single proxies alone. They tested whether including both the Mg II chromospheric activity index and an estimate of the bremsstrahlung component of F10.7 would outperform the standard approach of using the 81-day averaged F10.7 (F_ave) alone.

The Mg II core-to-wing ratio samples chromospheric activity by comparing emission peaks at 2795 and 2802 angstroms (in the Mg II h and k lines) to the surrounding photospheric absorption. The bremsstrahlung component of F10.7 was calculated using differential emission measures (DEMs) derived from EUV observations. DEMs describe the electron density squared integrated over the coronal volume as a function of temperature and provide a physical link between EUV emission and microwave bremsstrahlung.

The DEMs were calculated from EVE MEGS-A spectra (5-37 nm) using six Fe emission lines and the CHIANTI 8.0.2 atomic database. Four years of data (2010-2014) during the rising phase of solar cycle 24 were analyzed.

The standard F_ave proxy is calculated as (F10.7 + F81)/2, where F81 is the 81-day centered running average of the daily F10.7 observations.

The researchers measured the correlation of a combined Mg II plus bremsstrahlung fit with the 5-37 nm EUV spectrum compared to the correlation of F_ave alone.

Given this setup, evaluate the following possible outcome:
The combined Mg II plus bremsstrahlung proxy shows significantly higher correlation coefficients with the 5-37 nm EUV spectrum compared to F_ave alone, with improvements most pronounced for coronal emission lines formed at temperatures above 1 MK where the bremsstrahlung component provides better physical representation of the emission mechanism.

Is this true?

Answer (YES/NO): NO